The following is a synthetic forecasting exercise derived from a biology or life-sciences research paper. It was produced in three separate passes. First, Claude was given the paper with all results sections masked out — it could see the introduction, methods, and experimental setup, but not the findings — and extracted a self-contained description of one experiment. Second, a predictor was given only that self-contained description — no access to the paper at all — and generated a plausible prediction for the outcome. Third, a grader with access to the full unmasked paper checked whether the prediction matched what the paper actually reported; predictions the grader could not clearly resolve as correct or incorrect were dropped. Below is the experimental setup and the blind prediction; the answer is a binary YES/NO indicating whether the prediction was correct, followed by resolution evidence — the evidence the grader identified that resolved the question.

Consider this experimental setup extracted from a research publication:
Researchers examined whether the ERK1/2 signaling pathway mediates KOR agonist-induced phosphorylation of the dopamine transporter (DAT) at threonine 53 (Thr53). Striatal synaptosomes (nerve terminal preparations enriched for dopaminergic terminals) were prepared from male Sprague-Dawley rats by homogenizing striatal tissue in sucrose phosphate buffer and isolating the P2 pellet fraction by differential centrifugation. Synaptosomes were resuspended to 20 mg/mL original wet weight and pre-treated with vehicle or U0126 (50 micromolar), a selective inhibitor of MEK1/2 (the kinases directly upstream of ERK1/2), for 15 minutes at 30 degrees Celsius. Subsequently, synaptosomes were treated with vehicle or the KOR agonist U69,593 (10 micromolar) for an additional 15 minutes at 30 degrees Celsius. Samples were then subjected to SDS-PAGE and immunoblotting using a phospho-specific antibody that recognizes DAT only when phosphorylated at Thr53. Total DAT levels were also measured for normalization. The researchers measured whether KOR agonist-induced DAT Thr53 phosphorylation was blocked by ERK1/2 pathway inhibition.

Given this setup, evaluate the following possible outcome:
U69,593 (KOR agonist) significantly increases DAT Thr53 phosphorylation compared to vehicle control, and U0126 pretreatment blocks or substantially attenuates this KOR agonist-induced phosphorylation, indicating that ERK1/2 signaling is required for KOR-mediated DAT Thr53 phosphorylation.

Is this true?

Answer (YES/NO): YES